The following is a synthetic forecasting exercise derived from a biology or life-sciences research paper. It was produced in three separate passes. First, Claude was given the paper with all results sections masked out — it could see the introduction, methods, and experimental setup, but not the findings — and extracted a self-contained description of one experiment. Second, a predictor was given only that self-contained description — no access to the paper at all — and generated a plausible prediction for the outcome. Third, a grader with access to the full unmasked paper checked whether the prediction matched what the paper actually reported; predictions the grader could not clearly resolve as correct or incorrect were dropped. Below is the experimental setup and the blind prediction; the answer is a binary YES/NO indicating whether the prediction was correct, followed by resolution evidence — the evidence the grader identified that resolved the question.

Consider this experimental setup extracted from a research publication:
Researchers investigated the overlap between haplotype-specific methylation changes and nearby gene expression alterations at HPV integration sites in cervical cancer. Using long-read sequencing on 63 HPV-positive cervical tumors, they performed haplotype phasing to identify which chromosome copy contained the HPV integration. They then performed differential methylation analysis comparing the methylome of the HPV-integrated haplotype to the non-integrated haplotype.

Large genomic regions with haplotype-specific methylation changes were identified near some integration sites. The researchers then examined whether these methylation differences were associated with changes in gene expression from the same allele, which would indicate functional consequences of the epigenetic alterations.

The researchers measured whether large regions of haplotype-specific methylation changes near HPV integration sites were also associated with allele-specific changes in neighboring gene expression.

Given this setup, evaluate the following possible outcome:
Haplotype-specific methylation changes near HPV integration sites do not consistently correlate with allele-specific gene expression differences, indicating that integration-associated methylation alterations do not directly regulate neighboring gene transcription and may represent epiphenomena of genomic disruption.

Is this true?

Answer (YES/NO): NO